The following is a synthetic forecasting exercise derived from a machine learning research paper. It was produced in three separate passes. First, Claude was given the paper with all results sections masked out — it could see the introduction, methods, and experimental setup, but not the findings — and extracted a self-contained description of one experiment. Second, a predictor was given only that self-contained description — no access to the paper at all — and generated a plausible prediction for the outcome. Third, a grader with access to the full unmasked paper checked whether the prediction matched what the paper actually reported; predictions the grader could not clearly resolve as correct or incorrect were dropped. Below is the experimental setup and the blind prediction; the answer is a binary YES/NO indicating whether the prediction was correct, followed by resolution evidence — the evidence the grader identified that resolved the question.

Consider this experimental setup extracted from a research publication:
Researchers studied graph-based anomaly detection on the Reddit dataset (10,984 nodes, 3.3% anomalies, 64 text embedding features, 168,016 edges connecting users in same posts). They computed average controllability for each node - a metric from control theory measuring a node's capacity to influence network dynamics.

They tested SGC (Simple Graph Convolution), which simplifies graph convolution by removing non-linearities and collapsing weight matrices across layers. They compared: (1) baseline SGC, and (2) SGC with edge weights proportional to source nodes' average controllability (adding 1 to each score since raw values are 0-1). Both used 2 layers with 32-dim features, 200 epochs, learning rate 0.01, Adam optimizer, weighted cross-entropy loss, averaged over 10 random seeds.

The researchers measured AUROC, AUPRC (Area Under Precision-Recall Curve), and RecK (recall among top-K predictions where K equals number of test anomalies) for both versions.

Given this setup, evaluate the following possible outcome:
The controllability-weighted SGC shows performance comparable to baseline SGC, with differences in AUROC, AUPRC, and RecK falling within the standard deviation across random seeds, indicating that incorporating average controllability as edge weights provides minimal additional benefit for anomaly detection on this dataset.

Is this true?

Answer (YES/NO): YES